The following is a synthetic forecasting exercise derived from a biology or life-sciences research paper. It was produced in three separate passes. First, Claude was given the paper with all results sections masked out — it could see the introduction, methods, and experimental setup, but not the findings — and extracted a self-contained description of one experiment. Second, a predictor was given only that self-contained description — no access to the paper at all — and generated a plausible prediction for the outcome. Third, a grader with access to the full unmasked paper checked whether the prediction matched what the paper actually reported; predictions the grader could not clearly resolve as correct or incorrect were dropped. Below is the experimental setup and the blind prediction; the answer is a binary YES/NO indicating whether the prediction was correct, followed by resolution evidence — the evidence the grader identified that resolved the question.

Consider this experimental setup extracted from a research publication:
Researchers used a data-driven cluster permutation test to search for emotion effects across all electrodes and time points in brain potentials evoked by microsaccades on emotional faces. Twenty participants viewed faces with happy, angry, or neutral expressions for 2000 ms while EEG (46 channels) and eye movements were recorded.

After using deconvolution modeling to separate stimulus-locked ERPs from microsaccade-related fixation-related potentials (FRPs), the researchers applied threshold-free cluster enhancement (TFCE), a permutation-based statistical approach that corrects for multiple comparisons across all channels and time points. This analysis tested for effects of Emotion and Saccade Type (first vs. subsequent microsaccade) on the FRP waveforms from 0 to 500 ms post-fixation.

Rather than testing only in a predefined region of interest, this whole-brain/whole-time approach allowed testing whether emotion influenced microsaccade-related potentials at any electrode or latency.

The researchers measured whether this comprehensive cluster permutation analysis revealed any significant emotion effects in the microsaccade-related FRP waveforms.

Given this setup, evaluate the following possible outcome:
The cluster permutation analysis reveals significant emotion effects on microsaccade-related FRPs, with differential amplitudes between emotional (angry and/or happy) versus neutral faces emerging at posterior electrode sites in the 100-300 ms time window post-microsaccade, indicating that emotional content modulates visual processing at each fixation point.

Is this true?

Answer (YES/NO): NO